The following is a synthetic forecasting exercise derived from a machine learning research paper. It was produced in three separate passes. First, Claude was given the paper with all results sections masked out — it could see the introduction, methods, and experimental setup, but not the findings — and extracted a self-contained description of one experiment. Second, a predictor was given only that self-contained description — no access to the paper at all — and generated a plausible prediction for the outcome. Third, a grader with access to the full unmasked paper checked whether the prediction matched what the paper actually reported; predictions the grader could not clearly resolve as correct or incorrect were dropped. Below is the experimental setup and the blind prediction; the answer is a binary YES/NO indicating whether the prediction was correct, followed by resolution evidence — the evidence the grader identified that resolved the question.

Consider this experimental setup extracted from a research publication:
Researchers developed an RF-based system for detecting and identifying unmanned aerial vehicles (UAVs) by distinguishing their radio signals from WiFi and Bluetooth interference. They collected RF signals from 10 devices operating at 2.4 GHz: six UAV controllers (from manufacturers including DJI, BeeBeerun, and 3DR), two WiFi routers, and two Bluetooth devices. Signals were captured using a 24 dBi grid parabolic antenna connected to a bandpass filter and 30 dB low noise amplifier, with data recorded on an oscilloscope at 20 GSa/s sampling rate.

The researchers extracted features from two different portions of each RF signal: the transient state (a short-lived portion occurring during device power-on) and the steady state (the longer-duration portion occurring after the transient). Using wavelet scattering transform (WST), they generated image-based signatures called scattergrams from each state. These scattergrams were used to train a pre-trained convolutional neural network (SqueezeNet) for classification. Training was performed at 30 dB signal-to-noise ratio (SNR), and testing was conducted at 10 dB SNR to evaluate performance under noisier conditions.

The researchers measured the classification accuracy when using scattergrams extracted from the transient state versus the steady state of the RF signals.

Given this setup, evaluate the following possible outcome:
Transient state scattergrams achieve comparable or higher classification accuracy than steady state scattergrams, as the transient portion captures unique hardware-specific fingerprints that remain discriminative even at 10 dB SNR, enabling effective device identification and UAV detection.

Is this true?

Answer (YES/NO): NO